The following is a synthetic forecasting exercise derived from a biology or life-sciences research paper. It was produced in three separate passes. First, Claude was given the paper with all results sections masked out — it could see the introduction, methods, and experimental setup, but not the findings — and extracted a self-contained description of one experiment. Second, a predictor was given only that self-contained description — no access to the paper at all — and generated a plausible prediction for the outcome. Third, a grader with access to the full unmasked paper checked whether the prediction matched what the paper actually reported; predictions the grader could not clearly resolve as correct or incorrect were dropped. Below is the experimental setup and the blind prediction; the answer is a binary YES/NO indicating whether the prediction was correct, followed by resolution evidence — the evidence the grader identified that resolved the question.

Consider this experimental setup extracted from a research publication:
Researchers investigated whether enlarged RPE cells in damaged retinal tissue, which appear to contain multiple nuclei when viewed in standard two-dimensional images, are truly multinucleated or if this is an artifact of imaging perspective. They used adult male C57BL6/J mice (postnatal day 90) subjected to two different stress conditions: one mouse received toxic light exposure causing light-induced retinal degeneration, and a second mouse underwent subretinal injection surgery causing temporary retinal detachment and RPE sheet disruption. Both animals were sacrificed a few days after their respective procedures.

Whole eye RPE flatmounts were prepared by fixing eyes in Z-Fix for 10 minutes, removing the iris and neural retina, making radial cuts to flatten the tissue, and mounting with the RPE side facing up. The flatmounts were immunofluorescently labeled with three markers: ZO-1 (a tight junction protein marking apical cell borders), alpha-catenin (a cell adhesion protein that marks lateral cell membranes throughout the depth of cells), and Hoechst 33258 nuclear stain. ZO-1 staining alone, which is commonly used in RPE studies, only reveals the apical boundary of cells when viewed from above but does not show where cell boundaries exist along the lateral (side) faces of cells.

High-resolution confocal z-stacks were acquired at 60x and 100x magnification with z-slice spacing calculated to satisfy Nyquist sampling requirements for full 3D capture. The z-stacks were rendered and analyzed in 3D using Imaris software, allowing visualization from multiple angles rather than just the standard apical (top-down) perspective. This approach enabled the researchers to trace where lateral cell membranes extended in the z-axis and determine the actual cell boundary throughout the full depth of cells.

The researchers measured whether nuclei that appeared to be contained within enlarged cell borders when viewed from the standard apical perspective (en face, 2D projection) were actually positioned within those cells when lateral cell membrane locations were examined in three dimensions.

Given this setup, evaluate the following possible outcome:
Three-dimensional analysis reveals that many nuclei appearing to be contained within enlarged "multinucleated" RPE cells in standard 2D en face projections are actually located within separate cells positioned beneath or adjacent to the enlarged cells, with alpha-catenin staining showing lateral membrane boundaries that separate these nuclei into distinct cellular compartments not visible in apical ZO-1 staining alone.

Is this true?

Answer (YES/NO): YES